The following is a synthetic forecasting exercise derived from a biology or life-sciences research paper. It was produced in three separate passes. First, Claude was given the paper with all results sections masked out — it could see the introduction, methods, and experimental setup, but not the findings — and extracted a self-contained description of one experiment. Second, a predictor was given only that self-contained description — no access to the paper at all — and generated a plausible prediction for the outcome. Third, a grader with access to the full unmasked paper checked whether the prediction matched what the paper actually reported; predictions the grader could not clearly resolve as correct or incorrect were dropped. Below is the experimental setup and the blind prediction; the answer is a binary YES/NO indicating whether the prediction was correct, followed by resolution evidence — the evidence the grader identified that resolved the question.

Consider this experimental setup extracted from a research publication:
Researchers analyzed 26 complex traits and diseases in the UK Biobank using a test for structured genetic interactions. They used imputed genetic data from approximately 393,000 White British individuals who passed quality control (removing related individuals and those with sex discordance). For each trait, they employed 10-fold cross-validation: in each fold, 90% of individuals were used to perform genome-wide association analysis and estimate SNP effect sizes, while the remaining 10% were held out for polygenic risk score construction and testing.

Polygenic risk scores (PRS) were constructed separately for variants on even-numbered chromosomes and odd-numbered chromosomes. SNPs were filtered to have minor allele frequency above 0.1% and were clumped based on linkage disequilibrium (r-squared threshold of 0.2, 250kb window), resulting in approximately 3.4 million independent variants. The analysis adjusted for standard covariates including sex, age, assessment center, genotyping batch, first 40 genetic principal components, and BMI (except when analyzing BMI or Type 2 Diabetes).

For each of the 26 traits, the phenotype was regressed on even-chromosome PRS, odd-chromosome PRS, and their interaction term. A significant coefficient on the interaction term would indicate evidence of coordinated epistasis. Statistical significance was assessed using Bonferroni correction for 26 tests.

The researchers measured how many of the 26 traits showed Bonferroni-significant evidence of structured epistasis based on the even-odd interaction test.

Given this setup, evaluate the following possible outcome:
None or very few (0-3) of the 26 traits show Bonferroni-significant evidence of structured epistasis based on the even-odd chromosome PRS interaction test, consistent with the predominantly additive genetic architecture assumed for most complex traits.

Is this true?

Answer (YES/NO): NO